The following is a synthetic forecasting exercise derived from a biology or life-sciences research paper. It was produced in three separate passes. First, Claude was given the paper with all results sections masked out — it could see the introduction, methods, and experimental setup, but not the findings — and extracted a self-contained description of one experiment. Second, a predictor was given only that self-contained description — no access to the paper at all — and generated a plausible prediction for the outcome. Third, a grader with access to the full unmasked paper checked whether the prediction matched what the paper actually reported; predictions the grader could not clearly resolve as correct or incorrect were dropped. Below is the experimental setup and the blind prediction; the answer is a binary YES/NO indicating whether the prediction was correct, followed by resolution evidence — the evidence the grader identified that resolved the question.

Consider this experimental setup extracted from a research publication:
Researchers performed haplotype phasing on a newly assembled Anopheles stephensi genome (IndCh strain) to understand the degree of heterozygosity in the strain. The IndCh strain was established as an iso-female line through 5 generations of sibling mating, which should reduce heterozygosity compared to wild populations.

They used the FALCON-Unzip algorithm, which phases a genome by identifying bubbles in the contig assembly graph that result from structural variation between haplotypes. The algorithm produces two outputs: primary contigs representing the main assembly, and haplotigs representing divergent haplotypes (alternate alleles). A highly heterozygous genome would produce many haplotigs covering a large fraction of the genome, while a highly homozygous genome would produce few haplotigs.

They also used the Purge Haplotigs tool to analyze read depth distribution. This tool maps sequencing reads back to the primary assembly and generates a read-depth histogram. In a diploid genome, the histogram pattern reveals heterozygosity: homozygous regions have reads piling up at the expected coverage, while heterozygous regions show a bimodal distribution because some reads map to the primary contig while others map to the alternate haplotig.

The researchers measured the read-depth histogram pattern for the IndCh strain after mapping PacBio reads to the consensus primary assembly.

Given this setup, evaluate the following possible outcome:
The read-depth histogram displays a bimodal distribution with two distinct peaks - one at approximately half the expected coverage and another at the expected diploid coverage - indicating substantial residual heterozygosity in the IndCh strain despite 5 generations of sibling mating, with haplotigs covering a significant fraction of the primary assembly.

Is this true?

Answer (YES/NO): NO